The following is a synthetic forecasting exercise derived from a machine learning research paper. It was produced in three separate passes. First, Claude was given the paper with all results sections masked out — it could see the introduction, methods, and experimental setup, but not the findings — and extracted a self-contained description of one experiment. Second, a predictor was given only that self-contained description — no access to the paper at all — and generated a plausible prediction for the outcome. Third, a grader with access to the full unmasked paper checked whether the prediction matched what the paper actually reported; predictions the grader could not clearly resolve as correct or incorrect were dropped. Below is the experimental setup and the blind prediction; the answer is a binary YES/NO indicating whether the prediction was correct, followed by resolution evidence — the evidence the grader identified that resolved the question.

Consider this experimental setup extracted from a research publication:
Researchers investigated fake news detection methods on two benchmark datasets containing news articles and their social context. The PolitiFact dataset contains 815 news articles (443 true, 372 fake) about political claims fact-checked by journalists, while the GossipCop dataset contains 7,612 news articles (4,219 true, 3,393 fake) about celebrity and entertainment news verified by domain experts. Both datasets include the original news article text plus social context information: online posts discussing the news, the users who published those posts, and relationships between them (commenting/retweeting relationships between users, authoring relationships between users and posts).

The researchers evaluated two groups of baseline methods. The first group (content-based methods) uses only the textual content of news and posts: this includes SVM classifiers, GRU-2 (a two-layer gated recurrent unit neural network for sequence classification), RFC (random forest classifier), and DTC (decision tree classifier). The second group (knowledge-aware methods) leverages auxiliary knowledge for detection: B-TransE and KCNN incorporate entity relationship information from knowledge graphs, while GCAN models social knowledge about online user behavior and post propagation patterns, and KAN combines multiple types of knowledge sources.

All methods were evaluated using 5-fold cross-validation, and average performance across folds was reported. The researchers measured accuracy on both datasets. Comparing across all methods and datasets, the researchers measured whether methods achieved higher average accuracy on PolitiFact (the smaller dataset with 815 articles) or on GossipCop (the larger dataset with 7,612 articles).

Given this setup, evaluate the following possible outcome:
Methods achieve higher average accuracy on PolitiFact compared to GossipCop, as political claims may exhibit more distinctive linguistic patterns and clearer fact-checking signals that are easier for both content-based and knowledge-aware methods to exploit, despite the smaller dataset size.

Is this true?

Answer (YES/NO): YES